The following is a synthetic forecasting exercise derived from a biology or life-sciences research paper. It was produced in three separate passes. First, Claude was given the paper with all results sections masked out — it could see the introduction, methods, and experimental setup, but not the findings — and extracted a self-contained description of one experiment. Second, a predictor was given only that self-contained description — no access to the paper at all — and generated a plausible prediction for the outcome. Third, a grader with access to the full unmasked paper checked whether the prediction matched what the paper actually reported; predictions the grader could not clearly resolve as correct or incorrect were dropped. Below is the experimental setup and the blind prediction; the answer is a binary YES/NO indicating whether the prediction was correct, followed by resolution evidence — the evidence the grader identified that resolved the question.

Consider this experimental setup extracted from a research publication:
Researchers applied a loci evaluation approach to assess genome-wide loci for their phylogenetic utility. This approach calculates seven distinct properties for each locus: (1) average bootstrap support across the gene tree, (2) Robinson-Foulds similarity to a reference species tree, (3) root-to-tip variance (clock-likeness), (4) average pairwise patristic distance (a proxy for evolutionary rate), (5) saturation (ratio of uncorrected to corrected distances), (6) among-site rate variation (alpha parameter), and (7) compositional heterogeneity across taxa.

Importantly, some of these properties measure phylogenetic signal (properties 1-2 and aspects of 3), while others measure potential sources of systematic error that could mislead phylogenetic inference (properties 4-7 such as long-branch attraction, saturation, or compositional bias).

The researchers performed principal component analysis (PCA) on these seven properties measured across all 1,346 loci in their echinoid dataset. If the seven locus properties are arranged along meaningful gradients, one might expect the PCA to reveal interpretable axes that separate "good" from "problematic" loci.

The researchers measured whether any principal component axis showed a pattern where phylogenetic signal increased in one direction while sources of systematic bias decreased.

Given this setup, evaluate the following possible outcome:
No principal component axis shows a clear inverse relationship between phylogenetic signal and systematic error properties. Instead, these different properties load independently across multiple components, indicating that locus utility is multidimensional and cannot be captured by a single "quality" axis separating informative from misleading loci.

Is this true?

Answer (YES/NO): NO